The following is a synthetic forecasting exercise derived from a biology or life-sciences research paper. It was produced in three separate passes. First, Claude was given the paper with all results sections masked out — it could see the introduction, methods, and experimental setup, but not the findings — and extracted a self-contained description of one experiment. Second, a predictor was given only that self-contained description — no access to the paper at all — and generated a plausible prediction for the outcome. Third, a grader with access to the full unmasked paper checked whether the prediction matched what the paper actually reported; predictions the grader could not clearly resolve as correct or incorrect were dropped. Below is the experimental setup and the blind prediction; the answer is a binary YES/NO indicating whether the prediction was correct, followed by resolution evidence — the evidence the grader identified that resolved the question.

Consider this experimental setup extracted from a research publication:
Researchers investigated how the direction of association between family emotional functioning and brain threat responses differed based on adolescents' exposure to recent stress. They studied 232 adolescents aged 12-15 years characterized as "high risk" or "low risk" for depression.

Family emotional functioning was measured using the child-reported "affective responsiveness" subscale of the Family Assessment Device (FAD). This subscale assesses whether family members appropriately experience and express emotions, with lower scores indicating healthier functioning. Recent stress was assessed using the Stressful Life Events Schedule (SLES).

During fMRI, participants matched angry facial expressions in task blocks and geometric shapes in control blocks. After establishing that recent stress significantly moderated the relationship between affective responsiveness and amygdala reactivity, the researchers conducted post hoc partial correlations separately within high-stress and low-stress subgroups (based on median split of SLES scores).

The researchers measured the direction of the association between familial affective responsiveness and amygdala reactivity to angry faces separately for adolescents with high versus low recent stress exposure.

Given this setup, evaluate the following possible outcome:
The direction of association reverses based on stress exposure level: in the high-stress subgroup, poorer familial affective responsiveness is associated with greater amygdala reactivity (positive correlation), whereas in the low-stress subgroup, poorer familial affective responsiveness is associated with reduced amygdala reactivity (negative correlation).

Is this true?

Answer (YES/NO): NO